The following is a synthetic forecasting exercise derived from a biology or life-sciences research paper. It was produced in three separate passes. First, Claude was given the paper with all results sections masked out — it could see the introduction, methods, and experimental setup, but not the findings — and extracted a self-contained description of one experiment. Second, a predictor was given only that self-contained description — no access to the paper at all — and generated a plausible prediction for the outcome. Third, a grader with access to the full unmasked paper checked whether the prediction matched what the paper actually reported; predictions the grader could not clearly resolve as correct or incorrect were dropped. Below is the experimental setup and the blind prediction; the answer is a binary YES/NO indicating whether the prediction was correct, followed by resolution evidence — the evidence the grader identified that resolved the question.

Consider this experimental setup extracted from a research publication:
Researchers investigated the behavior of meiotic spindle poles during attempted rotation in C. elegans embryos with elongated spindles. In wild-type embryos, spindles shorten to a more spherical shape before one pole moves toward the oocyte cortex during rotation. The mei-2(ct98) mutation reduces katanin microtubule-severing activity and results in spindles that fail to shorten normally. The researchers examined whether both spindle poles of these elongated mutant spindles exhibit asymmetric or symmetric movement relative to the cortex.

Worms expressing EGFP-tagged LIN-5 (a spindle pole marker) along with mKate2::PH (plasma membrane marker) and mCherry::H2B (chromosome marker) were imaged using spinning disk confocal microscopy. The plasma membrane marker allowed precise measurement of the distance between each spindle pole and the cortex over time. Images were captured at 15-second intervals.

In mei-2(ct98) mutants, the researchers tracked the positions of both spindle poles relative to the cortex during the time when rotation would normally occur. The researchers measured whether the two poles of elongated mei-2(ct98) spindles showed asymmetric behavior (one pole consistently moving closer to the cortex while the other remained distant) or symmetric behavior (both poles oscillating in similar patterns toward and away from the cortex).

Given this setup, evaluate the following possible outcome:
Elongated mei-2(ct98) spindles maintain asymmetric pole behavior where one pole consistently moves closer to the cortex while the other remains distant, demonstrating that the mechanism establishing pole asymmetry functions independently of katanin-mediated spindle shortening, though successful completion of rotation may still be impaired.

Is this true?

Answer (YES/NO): NO